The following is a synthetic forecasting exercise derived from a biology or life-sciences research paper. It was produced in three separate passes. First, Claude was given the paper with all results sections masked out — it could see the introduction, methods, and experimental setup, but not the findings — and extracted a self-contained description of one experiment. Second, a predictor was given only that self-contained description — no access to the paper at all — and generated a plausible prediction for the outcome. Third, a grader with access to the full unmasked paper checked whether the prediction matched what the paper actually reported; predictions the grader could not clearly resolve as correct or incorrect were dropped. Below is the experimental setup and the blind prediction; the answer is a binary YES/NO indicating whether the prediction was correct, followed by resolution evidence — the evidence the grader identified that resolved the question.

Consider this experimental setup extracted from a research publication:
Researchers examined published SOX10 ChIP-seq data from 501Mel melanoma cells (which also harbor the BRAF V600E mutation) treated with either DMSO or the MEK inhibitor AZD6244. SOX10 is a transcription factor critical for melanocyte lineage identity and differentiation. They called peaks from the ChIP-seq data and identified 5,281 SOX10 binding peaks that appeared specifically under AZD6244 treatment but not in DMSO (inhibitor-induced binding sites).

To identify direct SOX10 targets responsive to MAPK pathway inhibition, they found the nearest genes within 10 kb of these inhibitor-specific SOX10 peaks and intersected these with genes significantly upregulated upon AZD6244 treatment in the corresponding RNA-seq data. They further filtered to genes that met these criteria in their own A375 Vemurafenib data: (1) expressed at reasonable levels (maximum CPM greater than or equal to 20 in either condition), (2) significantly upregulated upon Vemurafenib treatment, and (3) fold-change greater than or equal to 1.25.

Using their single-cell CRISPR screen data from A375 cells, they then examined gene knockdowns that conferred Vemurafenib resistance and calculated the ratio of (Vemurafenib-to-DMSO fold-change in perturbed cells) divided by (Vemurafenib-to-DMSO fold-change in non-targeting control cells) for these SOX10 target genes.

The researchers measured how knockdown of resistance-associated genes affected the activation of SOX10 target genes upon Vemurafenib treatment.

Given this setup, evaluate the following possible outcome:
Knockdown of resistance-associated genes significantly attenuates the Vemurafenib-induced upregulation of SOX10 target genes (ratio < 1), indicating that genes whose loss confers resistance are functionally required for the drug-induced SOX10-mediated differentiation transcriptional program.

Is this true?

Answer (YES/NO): YES